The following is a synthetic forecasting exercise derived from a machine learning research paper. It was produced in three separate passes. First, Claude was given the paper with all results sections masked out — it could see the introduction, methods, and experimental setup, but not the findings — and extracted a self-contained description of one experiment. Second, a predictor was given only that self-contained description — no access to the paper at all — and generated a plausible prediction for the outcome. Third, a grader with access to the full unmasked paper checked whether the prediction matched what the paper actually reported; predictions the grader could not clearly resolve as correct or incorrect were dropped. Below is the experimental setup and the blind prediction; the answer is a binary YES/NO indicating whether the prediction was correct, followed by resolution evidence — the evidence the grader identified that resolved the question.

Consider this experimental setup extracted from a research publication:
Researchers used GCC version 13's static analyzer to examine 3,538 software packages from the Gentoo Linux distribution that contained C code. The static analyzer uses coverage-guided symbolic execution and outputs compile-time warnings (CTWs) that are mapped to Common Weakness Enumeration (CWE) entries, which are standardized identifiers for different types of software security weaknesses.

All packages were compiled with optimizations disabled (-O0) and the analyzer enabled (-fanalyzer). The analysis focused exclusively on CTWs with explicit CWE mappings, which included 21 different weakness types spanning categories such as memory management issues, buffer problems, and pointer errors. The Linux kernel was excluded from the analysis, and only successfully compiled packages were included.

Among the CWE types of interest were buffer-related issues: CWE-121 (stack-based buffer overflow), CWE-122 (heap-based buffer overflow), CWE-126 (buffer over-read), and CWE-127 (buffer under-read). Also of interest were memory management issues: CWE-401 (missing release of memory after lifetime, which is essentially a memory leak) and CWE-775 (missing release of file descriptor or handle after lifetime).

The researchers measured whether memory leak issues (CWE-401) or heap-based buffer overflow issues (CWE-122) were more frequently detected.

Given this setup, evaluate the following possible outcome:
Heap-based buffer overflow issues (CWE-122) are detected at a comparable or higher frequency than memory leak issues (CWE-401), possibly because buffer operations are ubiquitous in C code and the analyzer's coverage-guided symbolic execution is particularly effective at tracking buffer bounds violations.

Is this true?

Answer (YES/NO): NO